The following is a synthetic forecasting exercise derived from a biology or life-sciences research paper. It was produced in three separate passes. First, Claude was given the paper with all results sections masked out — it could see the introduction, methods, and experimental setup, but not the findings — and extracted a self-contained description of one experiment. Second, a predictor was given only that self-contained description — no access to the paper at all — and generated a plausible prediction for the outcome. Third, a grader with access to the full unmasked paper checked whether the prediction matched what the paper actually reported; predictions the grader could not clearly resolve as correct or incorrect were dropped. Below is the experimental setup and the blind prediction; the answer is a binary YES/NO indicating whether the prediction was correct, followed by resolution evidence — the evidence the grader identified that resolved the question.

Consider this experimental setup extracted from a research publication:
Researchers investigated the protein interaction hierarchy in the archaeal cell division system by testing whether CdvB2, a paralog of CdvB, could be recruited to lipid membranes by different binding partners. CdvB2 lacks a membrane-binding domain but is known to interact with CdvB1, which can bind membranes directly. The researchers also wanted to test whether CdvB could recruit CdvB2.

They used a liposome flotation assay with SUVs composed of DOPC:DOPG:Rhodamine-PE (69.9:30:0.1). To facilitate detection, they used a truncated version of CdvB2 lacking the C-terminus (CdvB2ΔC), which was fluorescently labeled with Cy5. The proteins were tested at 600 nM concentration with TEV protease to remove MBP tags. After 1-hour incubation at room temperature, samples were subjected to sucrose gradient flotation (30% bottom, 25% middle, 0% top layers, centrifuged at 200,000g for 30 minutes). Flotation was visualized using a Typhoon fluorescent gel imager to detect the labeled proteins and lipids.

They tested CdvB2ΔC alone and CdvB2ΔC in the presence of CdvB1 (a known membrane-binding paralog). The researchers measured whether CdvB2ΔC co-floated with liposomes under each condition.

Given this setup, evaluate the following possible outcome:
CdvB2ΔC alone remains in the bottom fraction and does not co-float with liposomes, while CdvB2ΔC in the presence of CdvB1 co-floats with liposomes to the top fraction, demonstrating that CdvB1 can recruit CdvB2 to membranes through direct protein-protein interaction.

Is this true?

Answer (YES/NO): NO